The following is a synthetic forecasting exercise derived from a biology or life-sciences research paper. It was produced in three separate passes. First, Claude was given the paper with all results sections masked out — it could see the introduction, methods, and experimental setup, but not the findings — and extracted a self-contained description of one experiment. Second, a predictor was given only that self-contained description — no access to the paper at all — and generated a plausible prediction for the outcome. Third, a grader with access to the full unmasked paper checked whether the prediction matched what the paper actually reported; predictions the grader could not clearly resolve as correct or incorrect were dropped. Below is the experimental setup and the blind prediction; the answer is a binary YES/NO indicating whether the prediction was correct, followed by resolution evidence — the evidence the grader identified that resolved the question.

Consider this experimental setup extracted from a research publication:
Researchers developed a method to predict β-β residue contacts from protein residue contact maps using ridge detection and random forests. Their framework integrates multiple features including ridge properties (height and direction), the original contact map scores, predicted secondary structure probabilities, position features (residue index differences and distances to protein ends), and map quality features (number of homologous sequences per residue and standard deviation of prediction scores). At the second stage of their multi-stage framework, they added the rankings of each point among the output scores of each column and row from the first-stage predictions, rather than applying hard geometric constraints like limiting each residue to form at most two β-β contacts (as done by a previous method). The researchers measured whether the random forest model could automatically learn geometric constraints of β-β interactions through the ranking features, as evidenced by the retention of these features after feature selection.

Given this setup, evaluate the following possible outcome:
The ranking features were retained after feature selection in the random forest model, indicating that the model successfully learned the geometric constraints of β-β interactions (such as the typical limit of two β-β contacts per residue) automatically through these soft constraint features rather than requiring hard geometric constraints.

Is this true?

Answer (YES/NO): YES